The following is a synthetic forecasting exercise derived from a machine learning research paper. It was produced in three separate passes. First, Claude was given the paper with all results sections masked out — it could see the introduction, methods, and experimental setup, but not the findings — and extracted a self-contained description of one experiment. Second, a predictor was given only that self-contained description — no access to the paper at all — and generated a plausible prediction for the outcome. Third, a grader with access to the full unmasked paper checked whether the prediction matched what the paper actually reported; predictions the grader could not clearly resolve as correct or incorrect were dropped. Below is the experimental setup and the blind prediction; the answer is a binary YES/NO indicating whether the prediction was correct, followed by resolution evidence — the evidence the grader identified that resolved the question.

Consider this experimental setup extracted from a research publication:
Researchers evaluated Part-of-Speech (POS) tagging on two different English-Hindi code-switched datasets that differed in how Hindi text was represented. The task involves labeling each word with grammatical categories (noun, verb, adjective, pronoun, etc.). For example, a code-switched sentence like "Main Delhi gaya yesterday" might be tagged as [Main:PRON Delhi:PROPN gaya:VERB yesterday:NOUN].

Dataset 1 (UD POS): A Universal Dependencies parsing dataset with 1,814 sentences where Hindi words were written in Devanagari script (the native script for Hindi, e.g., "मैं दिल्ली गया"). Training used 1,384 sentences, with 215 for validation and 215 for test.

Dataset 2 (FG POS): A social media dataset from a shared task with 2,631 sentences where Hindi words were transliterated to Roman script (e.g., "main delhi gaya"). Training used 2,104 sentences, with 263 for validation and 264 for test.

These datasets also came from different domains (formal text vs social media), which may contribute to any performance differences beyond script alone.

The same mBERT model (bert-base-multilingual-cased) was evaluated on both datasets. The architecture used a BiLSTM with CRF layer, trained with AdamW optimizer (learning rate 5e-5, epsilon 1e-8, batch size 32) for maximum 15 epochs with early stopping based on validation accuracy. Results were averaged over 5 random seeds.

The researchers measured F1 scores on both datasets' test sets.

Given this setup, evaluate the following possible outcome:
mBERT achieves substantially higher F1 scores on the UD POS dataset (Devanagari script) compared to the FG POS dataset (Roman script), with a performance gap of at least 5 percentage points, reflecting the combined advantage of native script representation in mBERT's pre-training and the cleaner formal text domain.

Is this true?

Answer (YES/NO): YES